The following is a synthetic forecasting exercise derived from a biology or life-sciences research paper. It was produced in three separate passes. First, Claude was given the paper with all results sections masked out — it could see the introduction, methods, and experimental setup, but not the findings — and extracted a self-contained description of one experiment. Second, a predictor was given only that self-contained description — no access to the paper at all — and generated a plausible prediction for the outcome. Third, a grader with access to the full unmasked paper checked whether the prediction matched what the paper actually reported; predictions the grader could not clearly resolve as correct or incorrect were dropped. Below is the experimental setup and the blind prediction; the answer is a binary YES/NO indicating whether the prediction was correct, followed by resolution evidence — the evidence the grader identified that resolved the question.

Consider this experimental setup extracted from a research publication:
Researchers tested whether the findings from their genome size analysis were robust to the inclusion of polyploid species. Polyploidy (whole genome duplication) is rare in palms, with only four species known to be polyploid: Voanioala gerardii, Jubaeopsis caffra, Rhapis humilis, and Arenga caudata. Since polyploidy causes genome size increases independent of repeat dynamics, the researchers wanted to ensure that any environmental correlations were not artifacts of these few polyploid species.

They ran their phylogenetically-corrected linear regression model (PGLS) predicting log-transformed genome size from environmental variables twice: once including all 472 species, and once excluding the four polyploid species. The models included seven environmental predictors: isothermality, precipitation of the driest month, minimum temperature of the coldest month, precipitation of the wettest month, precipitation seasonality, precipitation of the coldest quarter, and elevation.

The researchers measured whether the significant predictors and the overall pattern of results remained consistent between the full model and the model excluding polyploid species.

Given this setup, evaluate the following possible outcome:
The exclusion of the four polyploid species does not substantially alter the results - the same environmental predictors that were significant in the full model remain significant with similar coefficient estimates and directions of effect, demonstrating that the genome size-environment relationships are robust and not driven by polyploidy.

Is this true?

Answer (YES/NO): YES